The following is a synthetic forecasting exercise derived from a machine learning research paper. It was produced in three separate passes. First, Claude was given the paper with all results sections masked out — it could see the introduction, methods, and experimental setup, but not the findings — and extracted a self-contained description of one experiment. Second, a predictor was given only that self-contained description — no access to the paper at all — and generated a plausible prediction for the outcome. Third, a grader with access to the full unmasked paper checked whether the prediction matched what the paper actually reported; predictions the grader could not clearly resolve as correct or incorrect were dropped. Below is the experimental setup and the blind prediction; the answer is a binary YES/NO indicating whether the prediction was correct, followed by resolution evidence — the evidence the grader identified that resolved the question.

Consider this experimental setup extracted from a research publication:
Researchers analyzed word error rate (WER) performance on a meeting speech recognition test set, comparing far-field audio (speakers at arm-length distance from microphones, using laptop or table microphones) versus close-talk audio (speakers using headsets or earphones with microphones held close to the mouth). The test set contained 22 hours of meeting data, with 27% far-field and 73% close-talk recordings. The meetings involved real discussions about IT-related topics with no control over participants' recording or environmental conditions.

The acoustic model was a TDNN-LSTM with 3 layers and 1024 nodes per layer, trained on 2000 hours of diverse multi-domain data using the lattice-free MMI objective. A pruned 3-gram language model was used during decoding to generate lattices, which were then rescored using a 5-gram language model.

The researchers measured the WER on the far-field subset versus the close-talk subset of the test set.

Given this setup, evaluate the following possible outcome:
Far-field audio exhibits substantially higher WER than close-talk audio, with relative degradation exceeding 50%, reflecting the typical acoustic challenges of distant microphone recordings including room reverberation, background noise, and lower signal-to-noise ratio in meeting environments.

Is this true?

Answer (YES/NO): YES